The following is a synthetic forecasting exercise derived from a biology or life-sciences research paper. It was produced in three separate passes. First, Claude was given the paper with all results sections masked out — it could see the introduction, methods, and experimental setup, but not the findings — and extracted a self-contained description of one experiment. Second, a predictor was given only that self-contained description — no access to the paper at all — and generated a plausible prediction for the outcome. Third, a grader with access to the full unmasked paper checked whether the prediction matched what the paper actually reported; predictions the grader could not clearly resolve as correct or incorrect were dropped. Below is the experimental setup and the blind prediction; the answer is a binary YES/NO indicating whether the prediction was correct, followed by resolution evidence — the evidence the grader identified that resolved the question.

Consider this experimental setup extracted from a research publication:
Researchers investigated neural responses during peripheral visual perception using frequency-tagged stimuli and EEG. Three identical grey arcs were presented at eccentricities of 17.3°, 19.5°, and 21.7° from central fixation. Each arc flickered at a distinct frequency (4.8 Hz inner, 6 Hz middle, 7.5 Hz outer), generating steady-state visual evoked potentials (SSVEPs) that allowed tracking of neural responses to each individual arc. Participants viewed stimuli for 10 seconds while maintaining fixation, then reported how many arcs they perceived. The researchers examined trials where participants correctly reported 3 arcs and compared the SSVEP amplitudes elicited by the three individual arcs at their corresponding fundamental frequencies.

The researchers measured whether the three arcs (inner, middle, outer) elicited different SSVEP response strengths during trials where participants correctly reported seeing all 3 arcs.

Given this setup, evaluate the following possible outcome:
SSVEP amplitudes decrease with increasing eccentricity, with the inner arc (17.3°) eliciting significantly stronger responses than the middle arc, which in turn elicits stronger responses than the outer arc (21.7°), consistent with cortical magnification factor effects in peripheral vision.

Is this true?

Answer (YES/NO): NO